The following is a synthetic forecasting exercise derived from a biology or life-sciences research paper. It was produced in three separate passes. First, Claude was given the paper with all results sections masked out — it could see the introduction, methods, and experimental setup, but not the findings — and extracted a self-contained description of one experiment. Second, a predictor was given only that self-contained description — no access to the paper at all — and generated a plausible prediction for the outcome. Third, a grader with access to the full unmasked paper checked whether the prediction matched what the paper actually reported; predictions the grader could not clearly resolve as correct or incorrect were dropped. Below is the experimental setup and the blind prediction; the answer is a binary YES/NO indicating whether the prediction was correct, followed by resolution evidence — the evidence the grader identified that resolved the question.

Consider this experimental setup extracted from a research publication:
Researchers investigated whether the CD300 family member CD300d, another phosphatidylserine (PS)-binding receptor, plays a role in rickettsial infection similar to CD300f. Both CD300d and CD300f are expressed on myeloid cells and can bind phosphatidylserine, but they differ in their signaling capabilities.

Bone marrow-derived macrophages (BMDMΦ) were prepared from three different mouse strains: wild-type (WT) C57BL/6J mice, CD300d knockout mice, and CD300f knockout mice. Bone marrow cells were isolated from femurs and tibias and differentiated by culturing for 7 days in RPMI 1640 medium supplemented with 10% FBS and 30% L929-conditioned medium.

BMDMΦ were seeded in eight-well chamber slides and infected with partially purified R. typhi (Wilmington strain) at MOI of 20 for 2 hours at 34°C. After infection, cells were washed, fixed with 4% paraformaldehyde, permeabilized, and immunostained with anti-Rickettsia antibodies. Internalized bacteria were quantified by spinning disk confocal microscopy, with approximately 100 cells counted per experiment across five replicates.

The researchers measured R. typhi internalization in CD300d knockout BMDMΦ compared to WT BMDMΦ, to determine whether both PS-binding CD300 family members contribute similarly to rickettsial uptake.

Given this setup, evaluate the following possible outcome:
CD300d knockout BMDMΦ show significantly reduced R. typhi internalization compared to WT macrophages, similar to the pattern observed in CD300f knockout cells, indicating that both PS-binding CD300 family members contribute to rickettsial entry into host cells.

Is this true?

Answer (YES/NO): NO